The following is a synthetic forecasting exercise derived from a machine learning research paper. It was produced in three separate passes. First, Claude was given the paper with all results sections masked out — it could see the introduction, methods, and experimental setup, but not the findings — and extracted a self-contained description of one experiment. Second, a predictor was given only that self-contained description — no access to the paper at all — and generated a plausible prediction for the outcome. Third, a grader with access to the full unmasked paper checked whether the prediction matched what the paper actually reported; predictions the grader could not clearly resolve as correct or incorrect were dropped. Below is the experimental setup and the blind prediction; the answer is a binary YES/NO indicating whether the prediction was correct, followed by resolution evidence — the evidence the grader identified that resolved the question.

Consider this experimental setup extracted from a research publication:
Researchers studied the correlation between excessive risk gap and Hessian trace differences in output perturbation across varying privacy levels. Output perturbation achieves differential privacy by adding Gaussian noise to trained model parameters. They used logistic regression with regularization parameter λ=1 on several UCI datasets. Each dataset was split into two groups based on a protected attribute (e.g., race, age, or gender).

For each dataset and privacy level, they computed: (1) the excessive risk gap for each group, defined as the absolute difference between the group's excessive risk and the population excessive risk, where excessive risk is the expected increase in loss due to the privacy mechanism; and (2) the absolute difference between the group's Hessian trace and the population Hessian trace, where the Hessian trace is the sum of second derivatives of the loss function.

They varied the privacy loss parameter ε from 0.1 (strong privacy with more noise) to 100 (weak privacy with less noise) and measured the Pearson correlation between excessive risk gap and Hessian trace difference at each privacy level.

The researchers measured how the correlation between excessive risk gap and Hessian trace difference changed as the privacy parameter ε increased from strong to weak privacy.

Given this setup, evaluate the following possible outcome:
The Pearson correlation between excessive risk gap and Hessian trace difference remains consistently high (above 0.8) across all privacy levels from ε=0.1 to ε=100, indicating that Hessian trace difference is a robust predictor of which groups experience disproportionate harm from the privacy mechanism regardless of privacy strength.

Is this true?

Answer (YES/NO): NO